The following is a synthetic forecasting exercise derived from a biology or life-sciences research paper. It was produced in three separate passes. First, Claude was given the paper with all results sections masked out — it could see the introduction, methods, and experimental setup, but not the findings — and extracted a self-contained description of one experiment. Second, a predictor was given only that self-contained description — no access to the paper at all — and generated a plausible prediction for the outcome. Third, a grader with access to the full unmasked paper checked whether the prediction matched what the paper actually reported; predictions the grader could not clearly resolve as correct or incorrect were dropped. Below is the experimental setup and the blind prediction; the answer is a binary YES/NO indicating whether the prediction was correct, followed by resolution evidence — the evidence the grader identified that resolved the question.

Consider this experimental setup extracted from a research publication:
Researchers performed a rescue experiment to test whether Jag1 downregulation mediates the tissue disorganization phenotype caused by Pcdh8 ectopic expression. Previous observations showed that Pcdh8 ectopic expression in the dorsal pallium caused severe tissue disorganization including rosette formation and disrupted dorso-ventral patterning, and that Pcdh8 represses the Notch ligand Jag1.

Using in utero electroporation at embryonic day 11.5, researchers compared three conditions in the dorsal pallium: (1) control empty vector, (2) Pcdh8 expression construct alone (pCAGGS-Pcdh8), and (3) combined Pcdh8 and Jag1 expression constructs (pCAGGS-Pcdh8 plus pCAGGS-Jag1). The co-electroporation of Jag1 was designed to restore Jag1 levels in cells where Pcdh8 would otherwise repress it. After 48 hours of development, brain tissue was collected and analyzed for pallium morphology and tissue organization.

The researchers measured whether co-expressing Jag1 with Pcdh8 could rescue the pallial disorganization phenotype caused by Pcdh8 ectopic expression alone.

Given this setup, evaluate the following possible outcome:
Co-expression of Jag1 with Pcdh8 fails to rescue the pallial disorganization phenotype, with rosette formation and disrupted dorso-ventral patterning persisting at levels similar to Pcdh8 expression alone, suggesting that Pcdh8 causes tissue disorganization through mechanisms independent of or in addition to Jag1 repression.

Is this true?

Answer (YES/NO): NO